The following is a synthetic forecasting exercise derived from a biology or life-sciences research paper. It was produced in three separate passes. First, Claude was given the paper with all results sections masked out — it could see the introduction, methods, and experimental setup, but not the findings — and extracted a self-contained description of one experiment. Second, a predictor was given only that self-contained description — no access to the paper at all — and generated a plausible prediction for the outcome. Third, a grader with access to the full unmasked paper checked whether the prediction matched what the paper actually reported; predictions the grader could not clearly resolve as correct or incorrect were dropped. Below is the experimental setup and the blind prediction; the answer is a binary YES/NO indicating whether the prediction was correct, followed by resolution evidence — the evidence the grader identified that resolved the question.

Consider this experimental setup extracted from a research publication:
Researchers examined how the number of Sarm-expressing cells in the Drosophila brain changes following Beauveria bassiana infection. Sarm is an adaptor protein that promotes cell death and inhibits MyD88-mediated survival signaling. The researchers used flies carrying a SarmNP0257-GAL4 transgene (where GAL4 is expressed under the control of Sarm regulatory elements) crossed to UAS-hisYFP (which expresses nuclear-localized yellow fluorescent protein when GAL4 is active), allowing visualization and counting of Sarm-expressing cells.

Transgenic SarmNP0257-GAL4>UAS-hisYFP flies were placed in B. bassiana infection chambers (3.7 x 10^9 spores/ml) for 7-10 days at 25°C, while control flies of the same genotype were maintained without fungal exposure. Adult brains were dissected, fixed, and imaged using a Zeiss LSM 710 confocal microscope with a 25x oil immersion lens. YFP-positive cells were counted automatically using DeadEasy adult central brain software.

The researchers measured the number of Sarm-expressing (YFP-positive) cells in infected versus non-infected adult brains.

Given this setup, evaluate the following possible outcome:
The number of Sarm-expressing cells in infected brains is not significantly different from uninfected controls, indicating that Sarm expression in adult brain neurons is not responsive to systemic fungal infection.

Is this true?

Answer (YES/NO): NO